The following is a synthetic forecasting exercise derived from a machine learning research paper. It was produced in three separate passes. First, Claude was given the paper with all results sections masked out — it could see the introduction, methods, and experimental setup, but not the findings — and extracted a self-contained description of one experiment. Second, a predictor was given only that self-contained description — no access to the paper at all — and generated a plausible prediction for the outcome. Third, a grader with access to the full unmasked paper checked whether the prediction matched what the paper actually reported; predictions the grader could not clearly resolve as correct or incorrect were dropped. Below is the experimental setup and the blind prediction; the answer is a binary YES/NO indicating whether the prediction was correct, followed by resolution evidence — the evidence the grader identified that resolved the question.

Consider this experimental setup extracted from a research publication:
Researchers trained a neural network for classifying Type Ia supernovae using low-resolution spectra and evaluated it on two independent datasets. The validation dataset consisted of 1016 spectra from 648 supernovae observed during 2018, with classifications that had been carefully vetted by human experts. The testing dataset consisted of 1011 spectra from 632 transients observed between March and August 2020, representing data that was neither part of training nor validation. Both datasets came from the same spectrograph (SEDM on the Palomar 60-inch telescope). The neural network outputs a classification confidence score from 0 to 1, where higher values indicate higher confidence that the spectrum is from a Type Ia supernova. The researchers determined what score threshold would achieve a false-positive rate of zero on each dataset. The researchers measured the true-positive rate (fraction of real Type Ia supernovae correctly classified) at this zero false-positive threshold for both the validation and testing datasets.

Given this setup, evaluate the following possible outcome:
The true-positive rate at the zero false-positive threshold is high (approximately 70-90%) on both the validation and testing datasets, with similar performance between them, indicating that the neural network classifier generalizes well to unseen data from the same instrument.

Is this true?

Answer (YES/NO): YES